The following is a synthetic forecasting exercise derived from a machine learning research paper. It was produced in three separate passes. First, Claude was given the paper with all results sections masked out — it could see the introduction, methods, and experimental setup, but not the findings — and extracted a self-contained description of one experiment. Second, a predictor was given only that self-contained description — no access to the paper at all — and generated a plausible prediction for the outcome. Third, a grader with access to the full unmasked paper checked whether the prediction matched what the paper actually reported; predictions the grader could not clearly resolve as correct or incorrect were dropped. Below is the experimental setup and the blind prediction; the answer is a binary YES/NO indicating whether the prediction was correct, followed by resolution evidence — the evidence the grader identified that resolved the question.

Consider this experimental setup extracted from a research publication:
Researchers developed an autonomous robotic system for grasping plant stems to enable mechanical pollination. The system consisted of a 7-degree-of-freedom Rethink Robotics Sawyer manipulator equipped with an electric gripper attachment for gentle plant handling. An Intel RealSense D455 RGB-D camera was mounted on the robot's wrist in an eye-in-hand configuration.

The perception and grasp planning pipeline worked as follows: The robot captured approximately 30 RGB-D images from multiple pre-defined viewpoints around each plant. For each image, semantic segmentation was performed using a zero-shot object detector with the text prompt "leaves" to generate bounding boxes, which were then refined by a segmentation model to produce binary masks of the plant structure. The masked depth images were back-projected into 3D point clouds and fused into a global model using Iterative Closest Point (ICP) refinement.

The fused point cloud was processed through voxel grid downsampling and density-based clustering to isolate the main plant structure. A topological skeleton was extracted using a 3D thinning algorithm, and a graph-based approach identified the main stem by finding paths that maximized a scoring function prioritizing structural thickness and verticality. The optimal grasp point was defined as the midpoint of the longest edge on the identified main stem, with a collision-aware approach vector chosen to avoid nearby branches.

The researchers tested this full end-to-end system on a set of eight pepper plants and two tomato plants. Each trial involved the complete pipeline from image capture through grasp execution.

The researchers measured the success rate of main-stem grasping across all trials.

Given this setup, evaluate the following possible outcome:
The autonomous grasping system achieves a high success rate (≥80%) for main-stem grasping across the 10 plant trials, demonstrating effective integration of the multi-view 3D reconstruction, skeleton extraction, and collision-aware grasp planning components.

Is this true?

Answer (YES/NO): YES